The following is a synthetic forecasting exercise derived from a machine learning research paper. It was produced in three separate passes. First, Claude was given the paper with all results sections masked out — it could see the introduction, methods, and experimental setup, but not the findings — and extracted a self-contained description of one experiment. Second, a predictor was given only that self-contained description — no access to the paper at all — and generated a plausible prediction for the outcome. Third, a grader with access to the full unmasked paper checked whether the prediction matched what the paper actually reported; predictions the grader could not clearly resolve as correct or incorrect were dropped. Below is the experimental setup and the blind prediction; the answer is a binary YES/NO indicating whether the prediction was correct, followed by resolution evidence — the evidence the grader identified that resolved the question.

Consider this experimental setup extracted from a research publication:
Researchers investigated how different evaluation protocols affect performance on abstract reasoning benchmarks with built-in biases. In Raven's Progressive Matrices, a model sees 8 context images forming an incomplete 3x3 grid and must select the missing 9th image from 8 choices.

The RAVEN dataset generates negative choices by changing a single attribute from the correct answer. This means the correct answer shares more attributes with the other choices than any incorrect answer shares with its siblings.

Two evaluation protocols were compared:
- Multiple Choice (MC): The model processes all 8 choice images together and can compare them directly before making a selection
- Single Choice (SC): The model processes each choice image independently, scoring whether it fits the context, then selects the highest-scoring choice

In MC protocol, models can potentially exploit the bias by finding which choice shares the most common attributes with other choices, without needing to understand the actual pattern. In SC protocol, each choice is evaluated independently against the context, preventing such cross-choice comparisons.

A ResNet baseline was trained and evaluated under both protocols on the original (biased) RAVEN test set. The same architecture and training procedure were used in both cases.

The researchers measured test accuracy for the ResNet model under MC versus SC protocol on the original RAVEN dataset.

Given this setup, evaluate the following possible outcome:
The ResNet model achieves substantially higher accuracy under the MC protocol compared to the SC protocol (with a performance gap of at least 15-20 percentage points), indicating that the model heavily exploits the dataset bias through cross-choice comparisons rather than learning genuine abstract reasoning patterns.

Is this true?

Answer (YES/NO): YES